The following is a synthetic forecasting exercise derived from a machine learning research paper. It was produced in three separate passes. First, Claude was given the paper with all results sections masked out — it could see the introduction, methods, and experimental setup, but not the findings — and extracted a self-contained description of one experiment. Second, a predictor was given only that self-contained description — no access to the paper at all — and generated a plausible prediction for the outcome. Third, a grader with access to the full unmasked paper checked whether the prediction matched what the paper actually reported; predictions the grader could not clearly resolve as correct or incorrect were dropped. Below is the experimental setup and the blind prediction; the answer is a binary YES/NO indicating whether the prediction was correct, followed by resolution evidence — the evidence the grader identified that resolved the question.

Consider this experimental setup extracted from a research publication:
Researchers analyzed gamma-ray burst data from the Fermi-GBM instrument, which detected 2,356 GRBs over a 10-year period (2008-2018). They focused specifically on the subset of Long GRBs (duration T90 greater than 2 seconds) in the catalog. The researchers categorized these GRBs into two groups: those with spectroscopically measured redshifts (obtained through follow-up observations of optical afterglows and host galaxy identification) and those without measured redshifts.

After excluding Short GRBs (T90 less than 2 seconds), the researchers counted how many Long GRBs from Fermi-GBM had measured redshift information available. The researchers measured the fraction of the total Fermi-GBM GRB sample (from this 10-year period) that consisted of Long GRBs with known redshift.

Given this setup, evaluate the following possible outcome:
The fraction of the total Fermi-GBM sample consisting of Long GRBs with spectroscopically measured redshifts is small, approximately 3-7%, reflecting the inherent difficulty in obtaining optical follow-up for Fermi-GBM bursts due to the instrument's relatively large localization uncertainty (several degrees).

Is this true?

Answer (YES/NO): YES